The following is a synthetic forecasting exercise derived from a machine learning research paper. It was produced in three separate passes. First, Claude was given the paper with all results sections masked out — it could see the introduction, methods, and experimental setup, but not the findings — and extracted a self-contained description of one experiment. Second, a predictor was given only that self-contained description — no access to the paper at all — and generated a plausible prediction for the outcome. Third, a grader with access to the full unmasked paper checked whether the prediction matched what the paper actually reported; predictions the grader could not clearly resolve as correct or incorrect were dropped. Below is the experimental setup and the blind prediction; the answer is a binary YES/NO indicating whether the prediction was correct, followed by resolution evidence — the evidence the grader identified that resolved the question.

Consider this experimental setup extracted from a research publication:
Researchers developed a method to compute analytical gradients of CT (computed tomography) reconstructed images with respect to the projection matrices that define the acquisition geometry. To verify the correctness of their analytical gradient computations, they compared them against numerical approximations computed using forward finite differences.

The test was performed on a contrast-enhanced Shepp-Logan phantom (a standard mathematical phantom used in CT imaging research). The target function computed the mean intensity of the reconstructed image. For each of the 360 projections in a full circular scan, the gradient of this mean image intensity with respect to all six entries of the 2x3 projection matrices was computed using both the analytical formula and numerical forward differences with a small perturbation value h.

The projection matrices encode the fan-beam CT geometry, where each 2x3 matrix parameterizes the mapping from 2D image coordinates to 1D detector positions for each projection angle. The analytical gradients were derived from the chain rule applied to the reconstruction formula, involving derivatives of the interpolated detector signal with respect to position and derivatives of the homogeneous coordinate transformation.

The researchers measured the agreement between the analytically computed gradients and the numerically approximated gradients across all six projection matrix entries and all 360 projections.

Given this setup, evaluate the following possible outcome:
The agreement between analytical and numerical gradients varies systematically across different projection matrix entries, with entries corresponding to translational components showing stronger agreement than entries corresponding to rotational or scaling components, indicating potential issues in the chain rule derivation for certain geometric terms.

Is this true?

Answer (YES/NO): NO